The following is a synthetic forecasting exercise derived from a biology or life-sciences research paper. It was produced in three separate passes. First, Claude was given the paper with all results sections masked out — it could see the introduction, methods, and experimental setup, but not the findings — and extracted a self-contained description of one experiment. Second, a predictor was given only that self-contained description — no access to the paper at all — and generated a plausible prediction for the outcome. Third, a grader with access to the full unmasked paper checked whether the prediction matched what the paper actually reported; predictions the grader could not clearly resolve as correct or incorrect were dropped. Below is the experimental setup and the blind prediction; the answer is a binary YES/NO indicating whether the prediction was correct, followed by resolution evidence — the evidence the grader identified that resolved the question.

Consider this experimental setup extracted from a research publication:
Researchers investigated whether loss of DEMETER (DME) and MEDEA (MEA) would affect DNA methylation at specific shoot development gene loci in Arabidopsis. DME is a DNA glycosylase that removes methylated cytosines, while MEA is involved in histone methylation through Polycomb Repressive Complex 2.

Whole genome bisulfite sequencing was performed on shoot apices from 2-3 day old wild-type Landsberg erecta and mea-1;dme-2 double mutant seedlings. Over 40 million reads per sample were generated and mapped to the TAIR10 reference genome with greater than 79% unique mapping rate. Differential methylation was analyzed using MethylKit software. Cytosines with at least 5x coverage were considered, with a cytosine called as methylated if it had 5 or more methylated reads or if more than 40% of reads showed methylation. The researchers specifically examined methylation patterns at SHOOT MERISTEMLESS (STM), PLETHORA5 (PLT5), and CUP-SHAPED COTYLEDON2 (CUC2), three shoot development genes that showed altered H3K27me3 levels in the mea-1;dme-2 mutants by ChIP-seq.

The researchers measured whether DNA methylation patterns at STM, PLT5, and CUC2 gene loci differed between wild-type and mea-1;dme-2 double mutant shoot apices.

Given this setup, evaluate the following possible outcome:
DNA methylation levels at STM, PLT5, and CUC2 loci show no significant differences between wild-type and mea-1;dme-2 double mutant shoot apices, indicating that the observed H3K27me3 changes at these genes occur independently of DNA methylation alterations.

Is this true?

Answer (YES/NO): NO